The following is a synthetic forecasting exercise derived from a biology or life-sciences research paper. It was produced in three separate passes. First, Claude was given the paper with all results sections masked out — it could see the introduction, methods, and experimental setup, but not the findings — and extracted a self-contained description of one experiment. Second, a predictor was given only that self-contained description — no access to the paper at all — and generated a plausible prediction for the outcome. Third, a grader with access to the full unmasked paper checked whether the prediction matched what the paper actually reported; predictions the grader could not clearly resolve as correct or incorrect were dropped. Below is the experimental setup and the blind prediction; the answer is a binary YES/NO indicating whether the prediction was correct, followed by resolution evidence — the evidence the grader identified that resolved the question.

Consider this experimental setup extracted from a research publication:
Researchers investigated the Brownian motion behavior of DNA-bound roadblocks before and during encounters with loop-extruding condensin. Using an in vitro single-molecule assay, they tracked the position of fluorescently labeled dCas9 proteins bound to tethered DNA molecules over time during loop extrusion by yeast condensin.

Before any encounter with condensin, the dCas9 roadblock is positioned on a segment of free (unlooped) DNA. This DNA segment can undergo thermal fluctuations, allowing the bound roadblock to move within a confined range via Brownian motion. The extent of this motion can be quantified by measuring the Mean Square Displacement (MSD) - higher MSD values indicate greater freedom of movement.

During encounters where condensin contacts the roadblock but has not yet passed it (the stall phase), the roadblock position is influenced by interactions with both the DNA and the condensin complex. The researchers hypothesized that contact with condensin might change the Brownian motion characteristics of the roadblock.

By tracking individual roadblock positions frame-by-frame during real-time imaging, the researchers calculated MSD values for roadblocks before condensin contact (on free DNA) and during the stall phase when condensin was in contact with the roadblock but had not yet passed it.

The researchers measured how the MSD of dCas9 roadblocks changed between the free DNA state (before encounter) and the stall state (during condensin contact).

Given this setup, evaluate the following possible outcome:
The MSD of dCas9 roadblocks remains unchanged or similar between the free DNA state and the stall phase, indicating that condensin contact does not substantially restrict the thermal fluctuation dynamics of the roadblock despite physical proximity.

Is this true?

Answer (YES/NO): NO